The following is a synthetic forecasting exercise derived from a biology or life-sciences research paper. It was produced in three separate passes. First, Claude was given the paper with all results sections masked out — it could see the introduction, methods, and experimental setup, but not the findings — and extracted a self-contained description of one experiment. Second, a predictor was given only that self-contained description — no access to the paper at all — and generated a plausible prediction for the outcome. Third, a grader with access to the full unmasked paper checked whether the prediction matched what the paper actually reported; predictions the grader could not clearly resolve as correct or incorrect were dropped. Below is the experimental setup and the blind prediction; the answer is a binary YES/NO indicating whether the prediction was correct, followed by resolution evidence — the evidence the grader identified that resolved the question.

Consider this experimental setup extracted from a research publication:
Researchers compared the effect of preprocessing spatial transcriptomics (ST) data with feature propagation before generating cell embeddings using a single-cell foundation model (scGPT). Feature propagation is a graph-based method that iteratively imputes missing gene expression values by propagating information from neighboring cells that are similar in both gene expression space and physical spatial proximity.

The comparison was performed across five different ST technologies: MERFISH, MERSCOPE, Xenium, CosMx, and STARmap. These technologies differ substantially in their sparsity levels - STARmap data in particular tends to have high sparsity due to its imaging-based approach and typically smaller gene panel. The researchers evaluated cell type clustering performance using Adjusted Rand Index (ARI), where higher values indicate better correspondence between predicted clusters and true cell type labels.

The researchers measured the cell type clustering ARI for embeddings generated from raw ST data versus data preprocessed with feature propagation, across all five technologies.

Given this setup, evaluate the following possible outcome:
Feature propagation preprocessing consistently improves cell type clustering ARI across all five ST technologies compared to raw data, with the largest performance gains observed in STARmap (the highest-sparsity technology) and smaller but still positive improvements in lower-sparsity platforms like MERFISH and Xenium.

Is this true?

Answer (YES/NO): YES